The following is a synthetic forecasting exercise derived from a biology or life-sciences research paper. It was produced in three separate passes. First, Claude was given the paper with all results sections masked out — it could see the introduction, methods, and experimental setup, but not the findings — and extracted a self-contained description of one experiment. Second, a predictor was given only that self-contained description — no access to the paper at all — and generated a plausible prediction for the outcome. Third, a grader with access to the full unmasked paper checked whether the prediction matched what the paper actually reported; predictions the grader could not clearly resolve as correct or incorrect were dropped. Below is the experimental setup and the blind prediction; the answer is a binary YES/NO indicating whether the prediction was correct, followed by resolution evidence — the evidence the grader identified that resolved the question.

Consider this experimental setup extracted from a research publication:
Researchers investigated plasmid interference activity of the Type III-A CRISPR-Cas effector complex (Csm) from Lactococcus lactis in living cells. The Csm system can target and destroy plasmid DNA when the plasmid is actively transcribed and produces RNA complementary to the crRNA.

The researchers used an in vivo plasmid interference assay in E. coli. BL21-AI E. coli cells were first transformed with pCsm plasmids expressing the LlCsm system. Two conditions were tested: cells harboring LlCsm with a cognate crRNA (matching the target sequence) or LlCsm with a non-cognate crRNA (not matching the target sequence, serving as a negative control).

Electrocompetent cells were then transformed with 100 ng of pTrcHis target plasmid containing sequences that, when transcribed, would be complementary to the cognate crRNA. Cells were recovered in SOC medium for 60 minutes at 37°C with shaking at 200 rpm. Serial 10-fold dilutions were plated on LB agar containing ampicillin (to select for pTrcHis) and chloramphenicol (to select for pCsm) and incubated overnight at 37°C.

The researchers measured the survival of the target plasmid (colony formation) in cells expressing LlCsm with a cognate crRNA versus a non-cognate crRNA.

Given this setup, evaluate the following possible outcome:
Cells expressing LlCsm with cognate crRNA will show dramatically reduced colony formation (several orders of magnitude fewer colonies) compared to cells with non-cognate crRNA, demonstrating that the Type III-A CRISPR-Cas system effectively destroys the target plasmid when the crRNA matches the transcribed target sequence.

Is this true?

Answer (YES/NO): YES